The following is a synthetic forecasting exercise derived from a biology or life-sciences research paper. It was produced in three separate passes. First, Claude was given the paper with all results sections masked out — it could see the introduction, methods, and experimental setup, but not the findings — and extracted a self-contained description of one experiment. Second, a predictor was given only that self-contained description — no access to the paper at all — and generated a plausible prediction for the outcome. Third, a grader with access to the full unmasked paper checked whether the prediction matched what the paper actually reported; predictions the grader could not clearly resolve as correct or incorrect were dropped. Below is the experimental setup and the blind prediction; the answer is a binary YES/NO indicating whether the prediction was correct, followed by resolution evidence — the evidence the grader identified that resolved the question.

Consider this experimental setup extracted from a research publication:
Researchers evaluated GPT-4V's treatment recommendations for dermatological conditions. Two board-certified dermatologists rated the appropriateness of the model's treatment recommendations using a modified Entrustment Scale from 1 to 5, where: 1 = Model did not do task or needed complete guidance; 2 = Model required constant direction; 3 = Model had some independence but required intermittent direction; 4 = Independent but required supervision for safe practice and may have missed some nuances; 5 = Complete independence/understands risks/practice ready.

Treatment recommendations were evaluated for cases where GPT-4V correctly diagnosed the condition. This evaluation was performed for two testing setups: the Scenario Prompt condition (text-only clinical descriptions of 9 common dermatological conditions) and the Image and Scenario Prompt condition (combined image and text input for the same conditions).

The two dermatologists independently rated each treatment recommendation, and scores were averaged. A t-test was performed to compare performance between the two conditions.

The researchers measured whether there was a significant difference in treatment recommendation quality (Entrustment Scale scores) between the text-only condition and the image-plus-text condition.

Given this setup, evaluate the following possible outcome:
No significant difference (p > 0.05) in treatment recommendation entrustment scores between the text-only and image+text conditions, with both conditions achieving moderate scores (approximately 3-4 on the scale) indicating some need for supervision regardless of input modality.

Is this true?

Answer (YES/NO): YES